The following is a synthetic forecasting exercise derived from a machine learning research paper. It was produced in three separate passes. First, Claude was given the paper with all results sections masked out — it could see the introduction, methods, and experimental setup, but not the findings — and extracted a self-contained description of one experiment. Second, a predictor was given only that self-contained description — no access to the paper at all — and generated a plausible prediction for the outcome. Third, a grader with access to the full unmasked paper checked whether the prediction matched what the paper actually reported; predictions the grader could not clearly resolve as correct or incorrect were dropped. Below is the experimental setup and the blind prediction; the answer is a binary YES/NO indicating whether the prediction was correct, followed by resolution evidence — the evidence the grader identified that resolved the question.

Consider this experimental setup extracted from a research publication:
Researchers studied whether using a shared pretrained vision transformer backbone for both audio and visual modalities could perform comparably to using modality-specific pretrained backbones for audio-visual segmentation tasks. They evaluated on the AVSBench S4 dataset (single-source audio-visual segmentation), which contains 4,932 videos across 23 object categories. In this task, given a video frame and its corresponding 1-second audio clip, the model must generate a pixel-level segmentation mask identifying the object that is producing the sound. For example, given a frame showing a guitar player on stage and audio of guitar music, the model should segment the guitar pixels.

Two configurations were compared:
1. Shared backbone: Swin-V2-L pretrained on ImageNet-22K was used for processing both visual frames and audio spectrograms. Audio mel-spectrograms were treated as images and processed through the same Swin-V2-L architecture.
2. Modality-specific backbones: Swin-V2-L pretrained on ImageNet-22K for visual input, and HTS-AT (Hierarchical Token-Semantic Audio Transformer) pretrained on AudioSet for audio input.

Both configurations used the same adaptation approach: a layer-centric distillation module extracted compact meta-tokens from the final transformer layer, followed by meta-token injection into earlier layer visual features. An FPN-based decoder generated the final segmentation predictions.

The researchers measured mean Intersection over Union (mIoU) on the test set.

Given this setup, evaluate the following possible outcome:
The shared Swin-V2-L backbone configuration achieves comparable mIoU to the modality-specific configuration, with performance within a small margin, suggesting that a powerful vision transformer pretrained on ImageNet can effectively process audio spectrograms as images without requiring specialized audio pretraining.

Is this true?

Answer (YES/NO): YES